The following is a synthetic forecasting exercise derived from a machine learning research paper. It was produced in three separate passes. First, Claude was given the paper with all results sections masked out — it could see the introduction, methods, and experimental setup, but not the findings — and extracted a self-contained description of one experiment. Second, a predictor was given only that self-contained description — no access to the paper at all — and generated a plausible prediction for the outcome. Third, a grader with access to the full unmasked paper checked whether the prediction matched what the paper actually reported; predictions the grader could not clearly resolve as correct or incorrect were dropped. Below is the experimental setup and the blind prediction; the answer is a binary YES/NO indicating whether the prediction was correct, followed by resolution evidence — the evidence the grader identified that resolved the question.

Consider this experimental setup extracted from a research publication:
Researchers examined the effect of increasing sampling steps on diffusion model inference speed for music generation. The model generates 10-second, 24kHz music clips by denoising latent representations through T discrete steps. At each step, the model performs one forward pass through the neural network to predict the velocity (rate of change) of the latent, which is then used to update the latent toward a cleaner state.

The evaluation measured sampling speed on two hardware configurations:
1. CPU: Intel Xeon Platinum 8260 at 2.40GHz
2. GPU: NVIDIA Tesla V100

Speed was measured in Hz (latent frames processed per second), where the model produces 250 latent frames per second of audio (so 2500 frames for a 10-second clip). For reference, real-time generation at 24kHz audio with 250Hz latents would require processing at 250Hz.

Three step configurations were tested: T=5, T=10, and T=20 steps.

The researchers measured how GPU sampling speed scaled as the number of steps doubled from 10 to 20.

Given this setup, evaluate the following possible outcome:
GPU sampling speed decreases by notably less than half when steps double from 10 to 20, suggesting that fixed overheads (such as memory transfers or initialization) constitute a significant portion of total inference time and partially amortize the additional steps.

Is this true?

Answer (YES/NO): NO